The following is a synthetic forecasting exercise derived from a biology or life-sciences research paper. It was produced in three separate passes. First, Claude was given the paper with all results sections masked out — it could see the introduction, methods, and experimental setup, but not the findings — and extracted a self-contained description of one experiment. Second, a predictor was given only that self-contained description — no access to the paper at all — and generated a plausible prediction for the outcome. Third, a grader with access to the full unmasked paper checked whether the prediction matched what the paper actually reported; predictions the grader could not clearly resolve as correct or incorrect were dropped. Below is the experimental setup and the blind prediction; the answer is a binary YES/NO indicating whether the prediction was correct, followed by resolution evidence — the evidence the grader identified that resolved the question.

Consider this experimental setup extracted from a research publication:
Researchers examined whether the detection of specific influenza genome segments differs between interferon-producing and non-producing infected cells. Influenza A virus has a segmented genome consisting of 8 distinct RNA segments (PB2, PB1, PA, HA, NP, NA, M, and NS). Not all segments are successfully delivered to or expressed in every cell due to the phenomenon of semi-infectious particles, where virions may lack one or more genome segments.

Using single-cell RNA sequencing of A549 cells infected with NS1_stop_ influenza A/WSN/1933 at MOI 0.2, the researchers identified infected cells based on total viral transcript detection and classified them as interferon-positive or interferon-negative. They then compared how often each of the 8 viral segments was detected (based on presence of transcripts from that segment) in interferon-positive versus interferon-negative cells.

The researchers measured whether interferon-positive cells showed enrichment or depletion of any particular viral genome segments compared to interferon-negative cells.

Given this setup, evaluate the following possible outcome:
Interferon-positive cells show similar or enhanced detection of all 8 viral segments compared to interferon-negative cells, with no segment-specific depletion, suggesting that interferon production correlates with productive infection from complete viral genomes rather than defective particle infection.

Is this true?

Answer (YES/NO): YES